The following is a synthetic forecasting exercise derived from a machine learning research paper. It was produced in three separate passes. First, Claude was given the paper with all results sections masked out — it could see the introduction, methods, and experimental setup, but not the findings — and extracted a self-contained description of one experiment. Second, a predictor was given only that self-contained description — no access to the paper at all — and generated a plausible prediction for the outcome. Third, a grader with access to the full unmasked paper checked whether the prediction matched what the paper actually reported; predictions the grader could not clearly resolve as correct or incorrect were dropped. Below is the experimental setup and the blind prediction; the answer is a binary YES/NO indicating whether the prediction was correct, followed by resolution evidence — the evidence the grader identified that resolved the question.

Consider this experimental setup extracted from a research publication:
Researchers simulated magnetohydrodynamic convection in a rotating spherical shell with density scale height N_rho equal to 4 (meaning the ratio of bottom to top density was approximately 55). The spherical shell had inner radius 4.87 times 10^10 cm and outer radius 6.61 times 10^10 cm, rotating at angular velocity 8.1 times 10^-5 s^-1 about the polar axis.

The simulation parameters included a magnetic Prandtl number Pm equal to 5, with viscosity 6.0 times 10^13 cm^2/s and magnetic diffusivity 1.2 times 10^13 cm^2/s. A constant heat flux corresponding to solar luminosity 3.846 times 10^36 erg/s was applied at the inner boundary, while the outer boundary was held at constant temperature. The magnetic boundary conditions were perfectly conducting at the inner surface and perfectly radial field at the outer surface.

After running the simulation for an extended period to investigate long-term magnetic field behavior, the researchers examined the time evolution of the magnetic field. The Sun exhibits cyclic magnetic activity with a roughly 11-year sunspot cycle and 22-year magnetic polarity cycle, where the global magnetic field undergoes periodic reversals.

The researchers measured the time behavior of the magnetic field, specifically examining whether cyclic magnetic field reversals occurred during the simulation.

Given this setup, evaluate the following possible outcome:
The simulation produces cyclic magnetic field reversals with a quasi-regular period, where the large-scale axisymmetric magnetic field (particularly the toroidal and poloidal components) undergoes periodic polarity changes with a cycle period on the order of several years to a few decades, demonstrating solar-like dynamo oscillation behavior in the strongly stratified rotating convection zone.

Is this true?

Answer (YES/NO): NO